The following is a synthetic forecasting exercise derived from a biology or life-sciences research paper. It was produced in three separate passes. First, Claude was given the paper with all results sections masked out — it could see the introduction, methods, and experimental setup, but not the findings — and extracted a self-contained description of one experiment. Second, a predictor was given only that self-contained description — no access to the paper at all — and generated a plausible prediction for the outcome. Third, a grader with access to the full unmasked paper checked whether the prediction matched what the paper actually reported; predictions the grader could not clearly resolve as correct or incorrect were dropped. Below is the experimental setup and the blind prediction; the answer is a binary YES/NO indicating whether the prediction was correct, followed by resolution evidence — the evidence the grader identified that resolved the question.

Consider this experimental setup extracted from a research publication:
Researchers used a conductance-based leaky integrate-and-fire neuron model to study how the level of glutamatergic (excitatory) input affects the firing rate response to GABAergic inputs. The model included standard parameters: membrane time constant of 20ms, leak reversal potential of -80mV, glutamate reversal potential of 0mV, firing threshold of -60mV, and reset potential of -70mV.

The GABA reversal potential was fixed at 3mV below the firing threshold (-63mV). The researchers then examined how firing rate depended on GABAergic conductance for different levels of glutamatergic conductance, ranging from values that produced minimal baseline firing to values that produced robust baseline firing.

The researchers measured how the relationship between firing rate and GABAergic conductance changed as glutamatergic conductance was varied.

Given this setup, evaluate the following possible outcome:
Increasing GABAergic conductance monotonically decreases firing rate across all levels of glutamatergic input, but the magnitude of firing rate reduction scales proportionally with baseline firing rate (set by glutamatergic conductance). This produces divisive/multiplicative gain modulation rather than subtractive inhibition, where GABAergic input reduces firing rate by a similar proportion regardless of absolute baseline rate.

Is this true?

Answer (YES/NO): NO